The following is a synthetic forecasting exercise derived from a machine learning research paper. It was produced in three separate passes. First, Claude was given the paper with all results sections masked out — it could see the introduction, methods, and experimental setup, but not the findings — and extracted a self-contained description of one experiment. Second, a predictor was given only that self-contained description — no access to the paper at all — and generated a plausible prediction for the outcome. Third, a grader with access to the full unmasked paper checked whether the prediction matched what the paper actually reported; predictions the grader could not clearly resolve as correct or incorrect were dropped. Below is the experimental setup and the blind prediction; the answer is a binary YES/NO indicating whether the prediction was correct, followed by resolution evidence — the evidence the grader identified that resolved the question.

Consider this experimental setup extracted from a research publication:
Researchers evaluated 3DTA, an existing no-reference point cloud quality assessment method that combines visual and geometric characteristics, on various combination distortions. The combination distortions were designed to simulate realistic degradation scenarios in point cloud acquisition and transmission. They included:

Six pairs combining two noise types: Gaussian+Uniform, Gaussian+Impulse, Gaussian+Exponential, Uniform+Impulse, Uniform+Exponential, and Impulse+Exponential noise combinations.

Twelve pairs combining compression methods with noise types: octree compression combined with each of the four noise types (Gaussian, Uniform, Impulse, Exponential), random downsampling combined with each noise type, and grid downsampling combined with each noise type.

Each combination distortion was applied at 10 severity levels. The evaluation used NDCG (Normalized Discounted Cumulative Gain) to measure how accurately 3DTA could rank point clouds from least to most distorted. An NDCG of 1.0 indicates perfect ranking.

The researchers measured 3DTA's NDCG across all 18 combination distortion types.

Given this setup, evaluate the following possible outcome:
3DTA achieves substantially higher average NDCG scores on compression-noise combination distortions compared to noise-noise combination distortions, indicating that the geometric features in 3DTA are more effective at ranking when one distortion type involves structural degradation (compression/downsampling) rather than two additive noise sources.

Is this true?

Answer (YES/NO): NO